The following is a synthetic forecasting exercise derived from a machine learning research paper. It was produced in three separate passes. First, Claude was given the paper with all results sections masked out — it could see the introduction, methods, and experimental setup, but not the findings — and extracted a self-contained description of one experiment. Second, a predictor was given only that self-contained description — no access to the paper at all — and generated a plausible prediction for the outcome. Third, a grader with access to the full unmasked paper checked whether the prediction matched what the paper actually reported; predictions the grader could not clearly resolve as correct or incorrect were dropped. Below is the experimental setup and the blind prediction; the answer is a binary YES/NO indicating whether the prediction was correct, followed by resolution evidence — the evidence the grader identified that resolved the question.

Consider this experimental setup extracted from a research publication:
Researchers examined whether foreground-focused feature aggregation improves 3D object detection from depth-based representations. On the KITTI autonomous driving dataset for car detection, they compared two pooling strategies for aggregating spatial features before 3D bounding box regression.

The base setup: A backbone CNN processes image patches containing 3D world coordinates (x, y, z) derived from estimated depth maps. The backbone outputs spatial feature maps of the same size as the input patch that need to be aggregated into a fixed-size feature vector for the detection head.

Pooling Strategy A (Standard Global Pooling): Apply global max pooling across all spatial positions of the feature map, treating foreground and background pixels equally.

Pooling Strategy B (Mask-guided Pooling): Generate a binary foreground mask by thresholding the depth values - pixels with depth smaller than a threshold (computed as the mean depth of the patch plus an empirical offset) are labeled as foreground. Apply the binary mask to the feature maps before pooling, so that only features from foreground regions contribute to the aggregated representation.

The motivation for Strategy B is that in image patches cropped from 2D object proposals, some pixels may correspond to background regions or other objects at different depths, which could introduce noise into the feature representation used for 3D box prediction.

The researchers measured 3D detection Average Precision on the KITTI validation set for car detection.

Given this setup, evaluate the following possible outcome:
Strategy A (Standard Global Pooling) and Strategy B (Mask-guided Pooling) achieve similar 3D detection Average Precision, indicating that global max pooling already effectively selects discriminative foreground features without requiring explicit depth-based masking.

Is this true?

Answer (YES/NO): NO